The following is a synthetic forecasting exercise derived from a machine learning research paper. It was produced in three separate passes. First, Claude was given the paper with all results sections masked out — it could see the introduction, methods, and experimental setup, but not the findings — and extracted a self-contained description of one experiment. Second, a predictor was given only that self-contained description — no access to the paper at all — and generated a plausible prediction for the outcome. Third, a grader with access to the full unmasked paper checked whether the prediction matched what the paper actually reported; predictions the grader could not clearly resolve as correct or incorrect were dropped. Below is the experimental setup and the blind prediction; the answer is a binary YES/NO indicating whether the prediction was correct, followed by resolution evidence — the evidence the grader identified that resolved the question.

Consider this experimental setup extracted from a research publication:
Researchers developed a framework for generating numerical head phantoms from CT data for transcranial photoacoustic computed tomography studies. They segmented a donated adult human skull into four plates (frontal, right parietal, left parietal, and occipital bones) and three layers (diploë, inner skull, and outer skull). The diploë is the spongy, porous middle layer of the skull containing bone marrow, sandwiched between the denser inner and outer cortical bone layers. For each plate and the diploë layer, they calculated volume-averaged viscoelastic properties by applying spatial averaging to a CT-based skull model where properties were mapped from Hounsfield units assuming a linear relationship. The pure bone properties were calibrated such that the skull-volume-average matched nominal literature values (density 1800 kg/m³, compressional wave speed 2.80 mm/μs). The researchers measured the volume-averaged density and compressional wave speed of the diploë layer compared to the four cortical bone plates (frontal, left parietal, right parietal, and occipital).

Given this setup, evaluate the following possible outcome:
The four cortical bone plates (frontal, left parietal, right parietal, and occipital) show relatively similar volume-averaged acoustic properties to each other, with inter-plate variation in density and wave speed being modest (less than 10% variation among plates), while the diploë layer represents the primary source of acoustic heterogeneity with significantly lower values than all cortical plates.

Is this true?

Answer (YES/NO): YES